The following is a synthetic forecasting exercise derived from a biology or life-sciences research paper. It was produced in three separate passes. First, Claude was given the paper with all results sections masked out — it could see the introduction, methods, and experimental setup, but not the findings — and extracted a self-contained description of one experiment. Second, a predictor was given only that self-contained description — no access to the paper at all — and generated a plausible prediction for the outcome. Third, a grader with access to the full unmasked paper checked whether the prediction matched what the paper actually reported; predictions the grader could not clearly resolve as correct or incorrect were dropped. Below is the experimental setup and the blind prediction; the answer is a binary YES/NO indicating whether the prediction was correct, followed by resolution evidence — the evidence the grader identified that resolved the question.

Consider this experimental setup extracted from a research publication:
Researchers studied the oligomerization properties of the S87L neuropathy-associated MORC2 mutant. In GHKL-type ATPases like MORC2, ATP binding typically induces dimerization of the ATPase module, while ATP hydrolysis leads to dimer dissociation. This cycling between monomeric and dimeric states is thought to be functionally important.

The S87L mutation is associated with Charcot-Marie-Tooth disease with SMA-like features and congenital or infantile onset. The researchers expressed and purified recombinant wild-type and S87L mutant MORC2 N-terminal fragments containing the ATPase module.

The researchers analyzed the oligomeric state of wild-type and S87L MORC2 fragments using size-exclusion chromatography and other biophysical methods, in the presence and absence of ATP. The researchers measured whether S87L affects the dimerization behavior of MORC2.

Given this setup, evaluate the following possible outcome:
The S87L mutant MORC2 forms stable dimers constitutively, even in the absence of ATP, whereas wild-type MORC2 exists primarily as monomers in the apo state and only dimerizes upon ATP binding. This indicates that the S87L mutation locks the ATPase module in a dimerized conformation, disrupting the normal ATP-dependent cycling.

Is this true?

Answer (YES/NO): NO